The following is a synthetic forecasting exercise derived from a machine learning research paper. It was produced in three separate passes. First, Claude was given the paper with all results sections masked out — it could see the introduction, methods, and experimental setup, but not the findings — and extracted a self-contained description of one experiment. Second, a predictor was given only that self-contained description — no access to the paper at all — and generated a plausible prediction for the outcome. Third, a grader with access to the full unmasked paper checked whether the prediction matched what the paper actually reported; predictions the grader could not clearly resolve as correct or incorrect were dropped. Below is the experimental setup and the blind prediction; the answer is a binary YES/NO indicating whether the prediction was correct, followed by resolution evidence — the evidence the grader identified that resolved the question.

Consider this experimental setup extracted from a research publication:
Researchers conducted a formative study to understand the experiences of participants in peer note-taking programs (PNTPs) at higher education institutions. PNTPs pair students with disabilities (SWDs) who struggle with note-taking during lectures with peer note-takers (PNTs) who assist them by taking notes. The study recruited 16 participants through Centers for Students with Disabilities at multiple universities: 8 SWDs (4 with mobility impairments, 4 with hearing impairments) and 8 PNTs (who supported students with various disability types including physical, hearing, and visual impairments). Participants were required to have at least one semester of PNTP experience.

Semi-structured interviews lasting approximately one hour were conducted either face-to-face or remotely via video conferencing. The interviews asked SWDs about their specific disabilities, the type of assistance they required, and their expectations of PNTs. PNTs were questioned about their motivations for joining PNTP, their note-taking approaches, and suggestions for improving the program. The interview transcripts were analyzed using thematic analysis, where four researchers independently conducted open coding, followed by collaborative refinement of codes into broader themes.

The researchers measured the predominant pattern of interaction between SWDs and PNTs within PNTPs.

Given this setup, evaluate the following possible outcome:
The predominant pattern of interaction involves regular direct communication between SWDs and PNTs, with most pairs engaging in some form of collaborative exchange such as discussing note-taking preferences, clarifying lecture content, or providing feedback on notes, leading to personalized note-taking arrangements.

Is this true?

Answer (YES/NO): NO